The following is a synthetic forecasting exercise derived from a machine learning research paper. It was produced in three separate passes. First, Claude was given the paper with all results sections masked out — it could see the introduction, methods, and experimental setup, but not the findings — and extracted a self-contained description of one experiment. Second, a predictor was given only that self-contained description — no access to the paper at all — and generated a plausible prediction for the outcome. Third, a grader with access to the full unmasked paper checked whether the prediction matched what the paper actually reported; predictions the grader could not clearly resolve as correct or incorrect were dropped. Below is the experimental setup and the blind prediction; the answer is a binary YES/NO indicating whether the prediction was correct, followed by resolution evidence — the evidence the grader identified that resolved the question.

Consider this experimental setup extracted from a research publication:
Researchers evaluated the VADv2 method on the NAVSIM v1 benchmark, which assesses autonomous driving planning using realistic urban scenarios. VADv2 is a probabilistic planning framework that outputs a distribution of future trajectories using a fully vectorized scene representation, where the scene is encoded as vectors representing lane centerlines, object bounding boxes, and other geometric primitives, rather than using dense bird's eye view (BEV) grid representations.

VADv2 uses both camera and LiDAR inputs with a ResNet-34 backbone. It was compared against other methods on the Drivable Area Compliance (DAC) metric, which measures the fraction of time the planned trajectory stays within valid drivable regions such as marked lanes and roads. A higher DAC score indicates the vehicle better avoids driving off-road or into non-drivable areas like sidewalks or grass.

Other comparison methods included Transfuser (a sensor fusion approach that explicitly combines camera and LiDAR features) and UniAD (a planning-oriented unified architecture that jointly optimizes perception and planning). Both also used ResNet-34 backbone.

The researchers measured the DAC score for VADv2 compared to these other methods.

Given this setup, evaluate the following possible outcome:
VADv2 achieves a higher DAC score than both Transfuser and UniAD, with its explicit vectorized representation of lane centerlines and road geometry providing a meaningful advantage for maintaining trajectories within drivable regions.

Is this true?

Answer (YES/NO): NO